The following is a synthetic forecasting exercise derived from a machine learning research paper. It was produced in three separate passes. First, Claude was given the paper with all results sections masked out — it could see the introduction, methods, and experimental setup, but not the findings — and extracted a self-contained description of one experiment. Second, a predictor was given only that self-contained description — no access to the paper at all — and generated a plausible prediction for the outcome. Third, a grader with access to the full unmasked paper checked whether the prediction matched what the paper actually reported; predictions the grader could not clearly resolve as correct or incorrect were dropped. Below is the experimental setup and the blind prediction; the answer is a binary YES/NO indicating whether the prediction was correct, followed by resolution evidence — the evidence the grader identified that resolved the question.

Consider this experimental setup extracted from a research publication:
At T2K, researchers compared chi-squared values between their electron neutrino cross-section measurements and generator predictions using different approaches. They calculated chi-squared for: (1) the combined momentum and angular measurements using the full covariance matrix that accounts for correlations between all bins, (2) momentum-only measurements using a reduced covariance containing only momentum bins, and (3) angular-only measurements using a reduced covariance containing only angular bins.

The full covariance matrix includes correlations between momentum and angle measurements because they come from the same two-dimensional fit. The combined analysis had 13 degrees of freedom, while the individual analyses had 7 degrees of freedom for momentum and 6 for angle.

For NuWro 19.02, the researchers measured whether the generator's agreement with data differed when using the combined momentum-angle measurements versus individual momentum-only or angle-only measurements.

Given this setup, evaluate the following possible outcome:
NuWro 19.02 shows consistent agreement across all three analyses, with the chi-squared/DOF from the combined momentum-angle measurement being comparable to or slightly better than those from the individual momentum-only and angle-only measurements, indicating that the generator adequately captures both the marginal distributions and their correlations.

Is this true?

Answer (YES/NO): NO